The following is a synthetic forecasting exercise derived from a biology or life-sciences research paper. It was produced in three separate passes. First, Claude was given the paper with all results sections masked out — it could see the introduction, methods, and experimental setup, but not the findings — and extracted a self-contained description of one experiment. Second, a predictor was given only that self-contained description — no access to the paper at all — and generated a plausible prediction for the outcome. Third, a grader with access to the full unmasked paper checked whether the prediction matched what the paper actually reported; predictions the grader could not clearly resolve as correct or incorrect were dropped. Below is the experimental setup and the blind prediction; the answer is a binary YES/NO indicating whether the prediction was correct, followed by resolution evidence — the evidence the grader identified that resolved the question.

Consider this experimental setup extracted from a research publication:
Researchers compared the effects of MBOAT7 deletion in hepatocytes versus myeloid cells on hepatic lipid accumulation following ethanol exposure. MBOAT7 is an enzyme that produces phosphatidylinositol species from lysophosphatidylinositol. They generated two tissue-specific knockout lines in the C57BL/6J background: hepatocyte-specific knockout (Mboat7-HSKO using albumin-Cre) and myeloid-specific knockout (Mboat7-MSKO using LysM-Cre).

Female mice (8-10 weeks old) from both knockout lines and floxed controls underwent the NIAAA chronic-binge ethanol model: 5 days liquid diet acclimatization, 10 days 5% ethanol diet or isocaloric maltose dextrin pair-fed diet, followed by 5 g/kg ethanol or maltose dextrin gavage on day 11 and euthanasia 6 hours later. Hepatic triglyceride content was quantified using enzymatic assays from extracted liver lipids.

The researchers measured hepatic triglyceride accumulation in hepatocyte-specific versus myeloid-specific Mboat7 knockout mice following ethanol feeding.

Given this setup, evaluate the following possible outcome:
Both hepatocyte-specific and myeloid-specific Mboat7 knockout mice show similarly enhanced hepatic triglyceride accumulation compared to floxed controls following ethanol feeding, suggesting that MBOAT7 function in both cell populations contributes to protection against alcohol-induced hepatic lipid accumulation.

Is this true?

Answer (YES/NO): NO